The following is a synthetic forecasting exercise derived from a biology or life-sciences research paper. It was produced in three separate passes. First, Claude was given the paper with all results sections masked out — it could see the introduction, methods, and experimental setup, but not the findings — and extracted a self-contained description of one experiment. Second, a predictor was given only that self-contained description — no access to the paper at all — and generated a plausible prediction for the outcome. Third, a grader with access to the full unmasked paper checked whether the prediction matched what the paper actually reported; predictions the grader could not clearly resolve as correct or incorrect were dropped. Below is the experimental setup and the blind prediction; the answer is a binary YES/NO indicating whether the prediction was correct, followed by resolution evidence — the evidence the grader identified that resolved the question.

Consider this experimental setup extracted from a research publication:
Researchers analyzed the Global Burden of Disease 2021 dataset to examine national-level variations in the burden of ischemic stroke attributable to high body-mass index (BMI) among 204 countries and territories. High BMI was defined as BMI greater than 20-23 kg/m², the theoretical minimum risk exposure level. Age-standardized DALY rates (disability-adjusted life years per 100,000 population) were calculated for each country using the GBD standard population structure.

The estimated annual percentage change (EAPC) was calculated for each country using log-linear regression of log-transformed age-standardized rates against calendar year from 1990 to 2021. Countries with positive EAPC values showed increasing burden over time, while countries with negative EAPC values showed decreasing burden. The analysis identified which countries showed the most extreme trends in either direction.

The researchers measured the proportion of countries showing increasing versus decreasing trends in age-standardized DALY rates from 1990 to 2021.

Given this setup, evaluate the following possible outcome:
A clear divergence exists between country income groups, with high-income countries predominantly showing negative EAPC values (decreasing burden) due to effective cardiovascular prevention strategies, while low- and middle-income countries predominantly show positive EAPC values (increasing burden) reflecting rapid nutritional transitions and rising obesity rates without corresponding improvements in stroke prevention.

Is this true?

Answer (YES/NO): YES